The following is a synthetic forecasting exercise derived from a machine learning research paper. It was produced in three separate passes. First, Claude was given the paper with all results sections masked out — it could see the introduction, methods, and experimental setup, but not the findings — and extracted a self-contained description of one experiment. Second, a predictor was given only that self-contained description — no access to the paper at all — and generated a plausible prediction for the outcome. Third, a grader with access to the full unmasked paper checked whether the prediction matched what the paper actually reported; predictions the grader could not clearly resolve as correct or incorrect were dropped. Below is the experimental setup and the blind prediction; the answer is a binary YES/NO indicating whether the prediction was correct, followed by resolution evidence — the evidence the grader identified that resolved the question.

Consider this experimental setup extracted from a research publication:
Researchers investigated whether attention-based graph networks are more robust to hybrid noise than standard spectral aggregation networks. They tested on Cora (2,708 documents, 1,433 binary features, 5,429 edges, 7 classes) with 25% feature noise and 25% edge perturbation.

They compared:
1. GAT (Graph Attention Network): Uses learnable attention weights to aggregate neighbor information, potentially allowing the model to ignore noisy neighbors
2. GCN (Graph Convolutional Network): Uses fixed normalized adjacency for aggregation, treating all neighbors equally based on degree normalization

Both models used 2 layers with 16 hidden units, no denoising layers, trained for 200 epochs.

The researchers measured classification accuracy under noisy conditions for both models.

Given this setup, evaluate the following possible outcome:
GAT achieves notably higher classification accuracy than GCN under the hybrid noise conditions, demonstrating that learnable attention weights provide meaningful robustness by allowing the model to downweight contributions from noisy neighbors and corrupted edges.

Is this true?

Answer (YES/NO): NO